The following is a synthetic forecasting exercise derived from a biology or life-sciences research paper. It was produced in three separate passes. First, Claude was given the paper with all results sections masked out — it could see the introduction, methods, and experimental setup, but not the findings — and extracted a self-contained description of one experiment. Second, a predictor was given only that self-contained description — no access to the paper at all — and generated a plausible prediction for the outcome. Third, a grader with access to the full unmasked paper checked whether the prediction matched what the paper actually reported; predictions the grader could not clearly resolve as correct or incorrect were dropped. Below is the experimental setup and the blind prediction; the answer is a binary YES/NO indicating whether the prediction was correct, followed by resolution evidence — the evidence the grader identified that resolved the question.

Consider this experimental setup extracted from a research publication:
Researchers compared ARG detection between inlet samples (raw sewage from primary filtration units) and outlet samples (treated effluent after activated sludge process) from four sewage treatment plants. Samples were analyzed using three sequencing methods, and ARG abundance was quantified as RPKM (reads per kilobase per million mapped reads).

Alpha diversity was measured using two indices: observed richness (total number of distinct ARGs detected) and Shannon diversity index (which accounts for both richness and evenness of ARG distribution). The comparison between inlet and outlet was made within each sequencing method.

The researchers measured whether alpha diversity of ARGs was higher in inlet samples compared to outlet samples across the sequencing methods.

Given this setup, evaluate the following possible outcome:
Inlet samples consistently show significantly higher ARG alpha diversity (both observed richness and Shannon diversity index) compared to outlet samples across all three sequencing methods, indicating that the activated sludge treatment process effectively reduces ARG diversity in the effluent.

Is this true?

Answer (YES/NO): NO